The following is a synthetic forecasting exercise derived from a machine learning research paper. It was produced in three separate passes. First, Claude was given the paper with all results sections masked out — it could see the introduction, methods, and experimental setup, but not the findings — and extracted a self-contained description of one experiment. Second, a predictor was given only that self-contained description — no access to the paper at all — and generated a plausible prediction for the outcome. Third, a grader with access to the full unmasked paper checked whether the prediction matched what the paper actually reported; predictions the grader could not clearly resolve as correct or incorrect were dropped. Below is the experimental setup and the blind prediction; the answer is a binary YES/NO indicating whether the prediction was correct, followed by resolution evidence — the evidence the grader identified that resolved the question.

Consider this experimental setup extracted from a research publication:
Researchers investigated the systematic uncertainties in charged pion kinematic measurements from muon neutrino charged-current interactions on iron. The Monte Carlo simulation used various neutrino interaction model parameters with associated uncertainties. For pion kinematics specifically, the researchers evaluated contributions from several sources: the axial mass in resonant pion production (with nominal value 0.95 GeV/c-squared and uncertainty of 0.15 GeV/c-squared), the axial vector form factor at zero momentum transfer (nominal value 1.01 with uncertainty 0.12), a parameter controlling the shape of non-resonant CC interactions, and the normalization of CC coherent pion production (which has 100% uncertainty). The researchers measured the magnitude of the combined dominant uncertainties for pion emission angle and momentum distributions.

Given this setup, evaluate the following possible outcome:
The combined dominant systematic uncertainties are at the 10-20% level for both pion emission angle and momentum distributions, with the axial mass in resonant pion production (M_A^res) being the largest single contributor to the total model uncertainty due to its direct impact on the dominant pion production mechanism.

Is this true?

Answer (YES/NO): NO